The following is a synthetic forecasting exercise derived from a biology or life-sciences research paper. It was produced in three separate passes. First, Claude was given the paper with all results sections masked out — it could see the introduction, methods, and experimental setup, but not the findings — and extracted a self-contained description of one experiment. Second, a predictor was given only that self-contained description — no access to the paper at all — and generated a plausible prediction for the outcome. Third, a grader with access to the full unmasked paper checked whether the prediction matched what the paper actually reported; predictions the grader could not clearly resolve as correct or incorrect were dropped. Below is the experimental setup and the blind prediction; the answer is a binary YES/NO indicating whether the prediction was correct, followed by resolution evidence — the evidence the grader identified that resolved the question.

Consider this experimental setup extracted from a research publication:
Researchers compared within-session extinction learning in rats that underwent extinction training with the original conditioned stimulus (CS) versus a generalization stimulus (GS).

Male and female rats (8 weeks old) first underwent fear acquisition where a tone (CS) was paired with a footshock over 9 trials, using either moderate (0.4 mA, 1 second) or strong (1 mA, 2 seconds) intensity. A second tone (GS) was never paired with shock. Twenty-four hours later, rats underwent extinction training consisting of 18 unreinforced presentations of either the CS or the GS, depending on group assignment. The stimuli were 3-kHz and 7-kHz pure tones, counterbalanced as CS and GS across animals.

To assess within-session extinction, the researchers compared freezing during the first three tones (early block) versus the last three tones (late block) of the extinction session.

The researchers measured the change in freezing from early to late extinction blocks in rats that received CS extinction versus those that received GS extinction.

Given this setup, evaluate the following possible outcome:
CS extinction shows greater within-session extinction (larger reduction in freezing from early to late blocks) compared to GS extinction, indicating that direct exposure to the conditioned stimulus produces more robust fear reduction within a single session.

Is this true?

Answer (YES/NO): NO